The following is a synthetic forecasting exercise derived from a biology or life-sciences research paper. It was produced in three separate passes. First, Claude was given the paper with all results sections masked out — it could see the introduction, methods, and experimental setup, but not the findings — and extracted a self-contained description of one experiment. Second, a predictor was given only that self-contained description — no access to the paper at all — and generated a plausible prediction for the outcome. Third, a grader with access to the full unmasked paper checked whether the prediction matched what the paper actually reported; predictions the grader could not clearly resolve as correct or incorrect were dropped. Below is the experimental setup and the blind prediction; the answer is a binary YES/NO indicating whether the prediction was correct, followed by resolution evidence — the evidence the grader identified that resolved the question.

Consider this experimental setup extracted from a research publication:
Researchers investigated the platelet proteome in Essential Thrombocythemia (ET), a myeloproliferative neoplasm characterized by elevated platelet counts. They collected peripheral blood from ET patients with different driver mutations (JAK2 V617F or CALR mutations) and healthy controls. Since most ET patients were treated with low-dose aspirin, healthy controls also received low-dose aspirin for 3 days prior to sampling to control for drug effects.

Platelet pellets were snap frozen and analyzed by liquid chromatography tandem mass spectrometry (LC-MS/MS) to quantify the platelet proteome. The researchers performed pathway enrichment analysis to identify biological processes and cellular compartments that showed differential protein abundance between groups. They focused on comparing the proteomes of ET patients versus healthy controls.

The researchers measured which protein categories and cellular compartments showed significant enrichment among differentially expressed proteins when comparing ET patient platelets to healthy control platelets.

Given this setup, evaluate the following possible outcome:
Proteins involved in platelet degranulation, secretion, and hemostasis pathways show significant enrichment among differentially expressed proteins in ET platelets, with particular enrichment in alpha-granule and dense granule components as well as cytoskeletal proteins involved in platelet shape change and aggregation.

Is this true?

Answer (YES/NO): NO